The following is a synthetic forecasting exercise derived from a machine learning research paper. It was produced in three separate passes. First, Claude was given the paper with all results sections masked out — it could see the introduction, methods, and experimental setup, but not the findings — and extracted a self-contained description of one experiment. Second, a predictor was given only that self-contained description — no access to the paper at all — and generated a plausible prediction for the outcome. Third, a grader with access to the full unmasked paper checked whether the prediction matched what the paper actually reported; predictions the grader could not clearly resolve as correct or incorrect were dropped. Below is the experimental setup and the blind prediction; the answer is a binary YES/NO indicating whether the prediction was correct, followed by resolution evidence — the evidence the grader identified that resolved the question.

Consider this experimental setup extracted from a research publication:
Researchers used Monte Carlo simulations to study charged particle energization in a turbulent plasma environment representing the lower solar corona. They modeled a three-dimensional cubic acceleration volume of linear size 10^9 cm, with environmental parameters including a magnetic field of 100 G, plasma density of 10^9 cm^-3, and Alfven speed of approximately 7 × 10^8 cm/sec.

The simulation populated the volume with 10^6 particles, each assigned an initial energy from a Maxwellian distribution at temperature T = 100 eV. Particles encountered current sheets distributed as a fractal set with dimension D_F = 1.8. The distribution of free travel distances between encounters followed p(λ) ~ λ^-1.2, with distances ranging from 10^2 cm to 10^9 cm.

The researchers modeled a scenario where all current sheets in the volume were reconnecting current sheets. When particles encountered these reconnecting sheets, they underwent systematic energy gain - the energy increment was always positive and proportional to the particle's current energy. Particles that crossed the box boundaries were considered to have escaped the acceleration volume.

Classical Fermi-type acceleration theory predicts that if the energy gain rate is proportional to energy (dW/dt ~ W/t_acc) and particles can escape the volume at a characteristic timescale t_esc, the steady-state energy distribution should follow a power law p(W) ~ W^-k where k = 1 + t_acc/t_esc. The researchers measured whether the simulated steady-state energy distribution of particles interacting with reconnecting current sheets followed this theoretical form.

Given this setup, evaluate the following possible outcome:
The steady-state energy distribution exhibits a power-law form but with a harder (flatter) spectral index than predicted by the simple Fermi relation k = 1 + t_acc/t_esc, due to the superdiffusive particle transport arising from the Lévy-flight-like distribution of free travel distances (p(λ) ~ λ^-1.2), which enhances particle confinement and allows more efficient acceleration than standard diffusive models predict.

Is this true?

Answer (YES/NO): NO